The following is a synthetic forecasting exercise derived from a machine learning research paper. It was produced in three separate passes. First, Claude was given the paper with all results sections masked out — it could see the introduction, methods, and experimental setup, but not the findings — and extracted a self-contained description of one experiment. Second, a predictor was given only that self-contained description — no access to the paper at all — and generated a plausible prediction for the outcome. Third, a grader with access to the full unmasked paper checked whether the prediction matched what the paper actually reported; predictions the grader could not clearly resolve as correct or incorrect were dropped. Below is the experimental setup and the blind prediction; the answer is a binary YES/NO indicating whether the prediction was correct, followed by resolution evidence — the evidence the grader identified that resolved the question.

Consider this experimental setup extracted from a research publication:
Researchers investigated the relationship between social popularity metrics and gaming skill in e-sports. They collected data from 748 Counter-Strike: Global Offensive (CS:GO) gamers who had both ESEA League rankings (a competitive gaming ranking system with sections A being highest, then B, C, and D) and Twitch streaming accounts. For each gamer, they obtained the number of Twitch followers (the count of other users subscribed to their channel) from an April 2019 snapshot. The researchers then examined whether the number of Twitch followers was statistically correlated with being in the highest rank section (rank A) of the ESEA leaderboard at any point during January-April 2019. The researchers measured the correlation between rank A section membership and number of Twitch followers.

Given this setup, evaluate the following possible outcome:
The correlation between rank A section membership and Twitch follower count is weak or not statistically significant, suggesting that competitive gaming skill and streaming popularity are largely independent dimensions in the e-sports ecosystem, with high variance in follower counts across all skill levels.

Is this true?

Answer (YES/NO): NO